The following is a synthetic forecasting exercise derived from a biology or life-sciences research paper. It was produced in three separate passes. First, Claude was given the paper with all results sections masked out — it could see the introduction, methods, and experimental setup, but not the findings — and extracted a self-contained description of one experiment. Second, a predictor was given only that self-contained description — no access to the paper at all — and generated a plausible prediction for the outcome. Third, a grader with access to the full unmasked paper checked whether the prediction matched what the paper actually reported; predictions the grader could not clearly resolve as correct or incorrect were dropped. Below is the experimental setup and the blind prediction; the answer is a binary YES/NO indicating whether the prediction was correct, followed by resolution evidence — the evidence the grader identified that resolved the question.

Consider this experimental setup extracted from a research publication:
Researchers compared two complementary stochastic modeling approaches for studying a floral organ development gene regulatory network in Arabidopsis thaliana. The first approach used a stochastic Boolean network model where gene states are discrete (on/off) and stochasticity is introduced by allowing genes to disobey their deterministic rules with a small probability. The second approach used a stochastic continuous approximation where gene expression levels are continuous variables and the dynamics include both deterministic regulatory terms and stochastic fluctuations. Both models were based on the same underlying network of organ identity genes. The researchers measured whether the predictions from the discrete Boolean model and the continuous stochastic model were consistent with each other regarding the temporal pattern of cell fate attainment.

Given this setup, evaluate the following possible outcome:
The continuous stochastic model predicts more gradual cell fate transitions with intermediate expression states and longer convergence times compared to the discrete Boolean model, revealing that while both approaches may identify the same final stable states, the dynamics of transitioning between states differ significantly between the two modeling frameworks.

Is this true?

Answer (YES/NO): NO